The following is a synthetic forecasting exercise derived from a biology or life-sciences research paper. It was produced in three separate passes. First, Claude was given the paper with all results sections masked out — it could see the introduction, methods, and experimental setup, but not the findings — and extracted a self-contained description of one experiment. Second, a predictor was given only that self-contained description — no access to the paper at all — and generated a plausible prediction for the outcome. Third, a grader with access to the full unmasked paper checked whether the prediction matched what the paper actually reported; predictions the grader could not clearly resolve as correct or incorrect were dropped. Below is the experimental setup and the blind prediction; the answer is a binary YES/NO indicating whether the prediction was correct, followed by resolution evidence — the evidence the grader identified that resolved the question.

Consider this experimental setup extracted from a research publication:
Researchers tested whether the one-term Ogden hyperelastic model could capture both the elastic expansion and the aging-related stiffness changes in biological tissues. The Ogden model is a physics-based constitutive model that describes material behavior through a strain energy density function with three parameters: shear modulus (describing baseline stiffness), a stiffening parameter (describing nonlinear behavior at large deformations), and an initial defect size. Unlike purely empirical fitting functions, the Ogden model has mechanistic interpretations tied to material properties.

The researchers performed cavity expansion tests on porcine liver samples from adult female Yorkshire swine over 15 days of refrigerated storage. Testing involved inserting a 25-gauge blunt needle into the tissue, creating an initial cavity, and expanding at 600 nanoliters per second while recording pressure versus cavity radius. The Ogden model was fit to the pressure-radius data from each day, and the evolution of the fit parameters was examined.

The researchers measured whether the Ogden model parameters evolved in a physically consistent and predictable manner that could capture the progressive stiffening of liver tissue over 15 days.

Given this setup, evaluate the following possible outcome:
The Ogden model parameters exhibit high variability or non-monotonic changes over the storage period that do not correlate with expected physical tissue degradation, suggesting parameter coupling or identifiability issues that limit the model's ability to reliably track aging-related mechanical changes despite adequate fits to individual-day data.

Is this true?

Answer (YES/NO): NO